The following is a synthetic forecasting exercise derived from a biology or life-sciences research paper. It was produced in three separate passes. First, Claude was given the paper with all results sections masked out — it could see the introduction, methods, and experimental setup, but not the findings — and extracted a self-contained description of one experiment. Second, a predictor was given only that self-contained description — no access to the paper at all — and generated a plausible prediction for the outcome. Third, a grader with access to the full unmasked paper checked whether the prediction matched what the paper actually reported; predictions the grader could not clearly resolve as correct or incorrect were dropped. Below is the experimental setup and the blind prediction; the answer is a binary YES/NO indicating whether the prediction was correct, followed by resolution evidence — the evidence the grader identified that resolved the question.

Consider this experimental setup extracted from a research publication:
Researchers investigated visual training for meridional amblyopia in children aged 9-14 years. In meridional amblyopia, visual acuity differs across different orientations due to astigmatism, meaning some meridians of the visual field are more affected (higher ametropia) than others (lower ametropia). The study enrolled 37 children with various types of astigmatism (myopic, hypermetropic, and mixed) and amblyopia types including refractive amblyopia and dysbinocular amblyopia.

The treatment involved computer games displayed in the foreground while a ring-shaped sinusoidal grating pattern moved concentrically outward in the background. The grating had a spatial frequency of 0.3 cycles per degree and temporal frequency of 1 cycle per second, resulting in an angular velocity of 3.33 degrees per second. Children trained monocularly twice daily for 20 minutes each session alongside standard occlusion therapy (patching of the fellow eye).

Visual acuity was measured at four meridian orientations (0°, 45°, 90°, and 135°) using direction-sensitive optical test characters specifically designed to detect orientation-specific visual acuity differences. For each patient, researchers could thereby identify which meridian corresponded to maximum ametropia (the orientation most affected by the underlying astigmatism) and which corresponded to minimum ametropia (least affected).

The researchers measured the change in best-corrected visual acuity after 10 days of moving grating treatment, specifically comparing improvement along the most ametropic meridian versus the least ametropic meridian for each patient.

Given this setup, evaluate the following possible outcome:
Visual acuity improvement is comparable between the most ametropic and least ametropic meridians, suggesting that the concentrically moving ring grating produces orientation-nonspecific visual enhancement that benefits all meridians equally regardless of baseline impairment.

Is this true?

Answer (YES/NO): NO